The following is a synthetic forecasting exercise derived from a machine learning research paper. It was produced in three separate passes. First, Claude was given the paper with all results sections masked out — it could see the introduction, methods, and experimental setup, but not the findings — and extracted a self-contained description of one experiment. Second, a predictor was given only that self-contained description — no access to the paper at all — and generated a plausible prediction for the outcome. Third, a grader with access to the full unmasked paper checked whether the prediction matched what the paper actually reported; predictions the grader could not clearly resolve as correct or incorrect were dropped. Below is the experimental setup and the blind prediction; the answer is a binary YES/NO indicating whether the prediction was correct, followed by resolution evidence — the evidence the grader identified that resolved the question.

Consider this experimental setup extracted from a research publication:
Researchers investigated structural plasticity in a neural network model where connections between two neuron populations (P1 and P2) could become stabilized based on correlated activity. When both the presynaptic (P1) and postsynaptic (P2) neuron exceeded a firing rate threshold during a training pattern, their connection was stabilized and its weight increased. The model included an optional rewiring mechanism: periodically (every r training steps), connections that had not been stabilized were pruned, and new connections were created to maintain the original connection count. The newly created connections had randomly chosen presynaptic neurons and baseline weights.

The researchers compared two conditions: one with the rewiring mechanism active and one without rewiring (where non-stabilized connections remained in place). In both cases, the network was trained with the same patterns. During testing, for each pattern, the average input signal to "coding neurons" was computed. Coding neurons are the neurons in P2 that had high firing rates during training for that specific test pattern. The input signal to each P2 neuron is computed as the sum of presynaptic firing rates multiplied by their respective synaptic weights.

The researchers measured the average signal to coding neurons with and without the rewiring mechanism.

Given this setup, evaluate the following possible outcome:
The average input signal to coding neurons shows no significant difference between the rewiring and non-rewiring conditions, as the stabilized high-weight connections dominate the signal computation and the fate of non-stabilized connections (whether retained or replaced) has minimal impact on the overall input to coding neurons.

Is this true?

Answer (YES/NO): NO